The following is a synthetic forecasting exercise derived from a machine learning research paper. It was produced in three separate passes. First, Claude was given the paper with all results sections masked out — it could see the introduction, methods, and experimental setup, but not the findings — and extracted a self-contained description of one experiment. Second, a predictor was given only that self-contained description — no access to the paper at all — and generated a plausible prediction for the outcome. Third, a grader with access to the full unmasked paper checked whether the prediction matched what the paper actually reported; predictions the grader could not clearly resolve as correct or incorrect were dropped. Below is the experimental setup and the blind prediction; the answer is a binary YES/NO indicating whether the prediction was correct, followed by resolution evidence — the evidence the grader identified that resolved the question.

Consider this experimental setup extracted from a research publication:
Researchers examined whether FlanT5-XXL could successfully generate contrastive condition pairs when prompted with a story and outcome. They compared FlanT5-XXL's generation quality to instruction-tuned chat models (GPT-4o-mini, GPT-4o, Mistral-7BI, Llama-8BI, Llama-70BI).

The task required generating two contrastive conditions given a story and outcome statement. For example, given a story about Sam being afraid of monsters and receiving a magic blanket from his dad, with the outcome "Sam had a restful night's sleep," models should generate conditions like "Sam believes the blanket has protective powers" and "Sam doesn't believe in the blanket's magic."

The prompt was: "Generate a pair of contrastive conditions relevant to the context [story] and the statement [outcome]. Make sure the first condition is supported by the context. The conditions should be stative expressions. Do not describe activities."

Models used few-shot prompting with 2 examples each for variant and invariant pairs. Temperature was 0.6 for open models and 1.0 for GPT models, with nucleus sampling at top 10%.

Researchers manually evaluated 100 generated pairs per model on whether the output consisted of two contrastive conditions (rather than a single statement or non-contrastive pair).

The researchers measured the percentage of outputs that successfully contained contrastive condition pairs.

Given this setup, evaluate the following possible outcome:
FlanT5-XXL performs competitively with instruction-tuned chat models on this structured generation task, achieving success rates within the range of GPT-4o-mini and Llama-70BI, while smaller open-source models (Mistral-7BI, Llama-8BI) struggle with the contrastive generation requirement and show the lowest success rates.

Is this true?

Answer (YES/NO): NO